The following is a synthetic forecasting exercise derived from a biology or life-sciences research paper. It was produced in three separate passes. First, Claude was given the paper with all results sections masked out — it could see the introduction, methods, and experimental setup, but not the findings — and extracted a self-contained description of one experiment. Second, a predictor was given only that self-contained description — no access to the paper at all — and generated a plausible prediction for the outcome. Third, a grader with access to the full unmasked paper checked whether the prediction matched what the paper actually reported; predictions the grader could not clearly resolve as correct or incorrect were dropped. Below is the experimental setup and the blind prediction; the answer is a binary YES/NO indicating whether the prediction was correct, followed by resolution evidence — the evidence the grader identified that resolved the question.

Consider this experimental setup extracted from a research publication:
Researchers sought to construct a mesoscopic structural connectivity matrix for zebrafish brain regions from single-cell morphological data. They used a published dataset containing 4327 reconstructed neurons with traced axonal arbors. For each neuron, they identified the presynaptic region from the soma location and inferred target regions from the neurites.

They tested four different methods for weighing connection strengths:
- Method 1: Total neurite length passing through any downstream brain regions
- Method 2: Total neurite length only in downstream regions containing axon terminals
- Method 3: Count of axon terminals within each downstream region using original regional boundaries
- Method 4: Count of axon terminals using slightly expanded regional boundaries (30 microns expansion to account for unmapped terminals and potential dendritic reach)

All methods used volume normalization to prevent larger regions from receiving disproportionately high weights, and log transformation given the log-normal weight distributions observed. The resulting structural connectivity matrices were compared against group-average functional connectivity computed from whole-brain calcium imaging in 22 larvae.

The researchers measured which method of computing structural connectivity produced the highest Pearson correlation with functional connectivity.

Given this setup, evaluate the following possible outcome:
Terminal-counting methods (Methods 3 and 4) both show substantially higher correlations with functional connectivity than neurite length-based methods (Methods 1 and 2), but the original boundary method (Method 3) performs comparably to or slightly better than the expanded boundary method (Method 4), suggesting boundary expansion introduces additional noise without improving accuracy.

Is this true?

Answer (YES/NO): NO